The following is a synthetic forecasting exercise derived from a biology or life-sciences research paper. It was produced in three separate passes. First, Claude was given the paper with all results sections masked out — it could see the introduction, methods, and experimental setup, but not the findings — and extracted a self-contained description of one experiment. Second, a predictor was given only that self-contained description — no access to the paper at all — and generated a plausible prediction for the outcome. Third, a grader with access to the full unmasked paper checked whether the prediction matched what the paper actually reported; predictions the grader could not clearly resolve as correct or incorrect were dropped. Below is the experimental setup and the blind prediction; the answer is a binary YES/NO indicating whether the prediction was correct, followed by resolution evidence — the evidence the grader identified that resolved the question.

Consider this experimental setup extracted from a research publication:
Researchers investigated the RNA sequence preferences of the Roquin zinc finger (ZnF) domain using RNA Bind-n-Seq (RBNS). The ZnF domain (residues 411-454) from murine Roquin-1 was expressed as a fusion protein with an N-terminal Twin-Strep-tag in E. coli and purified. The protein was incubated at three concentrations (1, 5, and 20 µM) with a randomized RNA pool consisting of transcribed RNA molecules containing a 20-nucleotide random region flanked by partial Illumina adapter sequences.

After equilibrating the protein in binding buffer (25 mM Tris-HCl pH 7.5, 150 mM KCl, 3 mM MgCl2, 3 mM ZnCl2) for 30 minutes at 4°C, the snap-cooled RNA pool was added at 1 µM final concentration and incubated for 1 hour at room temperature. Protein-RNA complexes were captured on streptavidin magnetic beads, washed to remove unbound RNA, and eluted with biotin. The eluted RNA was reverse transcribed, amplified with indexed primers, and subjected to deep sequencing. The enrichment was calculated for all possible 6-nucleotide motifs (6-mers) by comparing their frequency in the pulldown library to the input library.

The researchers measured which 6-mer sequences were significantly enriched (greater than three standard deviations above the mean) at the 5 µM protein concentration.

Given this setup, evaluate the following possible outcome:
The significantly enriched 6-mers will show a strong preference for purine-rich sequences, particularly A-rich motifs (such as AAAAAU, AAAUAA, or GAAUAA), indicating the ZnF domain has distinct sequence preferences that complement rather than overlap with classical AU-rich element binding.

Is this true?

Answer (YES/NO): NO